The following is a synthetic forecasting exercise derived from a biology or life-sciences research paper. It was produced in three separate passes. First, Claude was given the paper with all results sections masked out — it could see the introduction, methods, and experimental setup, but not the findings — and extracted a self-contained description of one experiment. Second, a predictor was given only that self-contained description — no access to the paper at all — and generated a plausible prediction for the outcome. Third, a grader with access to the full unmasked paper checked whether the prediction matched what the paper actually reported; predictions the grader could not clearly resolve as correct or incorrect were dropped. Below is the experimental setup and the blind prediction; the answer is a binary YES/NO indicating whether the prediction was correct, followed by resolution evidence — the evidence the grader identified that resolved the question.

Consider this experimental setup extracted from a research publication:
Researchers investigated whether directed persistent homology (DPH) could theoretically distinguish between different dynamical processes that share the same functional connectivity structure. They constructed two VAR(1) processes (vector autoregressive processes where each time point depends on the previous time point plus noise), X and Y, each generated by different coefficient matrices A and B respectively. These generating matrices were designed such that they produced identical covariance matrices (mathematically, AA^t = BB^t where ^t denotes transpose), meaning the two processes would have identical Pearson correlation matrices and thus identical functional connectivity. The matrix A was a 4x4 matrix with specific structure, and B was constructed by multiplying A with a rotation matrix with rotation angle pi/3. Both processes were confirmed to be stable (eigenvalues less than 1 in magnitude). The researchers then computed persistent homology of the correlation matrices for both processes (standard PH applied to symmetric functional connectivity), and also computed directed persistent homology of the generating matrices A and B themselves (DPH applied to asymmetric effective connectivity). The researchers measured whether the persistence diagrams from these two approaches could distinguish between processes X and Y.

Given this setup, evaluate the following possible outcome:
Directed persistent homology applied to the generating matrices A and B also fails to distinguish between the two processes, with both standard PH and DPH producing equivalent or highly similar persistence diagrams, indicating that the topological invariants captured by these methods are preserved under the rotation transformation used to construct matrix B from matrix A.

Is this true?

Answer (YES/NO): NO